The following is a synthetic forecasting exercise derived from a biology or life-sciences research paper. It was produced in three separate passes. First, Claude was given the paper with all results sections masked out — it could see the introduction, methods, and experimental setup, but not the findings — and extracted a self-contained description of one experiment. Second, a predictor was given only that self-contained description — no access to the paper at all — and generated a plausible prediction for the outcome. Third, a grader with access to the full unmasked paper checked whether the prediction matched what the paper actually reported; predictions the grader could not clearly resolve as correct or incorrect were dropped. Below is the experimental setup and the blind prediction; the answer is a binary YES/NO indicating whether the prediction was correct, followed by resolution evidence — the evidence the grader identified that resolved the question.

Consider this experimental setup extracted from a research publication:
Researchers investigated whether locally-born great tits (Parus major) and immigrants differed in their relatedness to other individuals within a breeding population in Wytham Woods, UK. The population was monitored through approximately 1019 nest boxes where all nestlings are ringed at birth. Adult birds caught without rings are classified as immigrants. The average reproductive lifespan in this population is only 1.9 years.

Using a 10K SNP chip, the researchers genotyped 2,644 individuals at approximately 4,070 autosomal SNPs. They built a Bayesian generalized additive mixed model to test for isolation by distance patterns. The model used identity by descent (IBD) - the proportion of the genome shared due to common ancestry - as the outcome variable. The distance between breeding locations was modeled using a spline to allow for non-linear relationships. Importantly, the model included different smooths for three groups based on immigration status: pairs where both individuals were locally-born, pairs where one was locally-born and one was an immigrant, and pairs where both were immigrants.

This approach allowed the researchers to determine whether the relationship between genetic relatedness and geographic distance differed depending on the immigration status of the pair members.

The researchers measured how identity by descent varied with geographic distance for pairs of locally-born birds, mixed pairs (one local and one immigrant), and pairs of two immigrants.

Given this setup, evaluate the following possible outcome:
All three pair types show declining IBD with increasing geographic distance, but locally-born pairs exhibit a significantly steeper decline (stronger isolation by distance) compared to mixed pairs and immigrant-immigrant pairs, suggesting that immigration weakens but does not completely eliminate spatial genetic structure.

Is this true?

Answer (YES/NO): YES